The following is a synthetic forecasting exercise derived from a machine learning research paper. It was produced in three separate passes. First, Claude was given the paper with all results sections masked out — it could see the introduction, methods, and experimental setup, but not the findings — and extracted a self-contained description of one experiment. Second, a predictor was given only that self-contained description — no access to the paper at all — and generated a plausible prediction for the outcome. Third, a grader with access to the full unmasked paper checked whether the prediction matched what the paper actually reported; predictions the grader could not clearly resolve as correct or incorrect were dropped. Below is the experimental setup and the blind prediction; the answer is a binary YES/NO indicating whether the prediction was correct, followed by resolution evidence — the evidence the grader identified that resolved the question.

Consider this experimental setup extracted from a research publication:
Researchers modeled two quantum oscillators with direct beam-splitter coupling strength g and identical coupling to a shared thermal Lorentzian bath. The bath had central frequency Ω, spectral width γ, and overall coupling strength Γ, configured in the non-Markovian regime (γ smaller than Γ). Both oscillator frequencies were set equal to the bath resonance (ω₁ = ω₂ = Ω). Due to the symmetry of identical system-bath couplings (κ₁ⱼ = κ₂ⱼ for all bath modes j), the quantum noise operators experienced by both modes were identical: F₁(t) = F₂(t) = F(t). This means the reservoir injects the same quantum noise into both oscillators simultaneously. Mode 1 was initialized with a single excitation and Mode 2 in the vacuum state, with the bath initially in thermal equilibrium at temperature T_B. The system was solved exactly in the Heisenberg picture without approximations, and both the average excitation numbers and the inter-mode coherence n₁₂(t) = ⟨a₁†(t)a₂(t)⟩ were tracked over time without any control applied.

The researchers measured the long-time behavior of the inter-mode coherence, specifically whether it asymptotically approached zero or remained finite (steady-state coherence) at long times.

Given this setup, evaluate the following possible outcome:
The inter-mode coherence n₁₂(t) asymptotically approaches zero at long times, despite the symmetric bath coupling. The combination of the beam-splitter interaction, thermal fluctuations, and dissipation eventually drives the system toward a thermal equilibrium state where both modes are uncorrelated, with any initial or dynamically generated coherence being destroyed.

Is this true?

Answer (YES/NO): NO